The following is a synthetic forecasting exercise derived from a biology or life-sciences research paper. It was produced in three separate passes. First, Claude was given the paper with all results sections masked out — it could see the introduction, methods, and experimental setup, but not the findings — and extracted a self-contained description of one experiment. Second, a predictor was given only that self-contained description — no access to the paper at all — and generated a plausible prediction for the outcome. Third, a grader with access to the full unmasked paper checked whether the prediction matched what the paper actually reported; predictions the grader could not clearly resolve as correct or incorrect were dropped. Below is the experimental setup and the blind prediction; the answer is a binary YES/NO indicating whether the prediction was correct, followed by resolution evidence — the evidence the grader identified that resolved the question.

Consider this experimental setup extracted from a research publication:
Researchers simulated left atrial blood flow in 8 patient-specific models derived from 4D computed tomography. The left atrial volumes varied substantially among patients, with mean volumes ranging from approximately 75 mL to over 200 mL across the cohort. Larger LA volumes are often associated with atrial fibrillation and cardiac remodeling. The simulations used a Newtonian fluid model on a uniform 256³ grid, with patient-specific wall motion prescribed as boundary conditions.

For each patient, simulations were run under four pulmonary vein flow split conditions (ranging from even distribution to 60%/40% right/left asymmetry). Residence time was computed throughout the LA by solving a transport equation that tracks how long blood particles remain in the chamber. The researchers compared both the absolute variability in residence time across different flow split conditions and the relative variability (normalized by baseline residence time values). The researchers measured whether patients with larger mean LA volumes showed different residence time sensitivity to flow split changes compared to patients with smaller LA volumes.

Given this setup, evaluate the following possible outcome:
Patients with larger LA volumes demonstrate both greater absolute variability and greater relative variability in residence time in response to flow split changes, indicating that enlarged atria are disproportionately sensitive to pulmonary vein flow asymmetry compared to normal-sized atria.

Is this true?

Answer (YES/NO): YES